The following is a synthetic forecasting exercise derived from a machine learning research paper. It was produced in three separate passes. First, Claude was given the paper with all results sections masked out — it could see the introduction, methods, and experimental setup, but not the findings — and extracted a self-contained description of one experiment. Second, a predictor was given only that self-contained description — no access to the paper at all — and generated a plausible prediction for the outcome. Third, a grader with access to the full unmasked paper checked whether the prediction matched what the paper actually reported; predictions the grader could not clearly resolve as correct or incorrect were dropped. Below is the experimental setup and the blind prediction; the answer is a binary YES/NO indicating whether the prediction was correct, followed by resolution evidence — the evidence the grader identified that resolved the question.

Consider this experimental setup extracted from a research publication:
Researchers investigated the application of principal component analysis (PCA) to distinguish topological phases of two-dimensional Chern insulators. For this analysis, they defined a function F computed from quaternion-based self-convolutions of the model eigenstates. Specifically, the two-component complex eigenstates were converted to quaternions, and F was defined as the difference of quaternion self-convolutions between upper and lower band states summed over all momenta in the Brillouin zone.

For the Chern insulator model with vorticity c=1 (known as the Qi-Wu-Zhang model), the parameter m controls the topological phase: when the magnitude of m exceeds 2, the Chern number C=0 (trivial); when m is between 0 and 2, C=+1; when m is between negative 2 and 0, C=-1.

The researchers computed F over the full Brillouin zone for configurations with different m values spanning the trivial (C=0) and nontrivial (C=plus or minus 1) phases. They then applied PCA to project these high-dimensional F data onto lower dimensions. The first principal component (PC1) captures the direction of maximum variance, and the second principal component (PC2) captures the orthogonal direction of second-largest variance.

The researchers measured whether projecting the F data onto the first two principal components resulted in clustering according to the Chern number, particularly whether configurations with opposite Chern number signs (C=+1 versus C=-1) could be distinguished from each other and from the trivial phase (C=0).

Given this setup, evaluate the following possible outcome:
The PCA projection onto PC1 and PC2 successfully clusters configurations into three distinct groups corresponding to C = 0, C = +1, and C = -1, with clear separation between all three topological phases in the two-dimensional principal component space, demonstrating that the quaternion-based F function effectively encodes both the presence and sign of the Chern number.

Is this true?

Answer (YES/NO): NO